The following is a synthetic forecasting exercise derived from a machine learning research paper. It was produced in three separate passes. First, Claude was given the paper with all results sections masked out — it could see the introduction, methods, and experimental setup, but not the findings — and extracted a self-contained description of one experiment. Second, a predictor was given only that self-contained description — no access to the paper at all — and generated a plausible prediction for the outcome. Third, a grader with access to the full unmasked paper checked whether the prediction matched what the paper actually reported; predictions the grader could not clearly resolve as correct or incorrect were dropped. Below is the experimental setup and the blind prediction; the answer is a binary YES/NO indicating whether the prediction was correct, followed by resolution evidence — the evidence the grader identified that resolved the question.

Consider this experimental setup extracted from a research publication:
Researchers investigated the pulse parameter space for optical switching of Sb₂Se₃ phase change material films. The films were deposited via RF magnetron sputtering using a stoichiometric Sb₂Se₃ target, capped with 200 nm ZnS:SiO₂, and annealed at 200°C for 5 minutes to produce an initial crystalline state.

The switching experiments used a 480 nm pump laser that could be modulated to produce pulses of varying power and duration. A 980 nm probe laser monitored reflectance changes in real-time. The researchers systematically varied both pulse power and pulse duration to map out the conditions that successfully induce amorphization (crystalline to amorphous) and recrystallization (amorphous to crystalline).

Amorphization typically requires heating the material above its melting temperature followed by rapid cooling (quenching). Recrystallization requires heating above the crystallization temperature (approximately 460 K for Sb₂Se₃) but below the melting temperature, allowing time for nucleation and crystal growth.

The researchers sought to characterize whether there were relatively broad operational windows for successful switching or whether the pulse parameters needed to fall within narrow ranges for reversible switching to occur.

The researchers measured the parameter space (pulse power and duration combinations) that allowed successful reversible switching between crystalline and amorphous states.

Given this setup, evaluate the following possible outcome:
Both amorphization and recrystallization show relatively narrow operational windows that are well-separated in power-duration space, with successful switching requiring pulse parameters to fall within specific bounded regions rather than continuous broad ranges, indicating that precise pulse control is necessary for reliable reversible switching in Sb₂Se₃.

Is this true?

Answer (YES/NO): YES